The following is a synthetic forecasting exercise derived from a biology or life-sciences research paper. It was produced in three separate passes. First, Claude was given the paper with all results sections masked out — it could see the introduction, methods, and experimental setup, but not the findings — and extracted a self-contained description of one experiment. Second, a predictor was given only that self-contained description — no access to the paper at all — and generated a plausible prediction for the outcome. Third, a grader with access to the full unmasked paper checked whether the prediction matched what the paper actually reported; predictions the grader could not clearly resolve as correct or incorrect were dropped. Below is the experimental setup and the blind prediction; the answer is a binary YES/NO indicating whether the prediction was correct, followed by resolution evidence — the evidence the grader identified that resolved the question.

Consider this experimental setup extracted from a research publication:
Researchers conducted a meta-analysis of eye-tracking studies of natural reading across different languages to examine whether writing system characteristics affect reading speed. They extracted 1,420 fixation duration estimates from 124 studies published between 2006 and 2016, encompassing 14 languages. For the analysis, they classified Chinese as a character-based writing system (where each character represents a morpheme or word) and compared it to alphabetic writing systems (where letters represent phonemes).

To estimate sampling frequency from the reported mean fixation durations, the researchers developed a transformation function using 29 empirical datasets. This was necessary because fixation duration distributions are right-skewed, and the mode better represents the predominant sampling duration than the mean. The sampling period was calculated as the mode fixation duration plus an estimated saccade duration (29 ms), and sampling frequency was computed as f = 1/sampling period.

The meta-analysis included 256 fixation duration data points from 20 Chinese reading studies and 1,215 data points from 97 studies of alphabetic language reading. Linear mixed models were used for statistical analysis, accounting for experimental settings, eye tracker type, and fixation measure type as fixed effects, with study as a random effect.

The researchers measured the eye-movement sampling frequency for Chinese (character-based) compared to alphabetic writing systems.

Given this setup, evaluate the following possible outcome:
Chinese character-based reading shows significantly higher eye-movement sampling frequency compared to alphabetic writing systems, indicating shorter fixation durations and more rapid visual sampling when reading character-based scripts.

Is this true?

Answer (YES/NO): NO